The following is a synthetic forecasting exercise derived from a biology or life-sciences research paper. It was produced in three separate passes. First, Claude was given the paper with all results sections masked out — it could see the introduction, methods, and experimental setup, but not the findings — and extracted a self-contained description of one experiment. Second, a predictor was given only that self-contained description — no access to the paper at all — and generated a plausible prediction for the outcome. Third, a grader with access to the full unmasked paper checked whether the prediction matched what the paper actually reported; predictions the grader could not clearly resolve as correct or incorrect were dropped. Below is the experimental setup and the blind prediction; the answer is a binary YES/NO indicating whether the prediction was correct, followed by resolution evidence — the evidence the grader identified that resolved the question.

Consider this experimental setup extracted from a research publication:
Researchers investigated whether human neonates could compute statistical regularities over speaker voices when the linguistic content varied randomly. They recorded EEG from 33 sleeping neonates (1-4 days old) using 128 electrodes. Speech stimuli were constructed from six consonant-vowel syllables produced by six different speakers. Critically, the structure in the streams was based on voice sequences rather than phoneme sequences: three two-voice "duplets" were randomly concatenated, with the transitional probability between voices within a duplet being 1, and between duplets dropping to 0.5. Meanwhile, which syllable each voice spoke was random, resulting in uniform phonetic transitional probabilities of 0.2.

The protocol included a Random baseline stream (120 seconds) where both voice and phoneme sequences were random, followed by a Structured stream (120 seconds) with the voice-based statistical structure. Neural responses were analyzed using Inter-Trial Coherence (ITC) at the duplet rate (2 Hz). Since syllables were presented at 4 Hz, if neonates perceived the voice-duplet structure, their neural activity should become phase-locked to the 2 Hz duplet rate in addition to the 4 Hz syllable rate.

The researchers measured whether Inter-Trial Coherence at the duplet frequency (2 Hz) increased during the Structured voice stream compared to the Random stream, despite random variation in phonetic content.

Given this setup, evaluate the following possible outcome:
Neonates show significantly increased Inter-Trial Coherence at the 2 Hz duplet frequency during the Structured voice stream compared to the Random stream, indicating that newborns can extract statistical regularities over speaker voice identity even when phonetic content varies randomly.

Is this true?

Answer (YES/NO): YES